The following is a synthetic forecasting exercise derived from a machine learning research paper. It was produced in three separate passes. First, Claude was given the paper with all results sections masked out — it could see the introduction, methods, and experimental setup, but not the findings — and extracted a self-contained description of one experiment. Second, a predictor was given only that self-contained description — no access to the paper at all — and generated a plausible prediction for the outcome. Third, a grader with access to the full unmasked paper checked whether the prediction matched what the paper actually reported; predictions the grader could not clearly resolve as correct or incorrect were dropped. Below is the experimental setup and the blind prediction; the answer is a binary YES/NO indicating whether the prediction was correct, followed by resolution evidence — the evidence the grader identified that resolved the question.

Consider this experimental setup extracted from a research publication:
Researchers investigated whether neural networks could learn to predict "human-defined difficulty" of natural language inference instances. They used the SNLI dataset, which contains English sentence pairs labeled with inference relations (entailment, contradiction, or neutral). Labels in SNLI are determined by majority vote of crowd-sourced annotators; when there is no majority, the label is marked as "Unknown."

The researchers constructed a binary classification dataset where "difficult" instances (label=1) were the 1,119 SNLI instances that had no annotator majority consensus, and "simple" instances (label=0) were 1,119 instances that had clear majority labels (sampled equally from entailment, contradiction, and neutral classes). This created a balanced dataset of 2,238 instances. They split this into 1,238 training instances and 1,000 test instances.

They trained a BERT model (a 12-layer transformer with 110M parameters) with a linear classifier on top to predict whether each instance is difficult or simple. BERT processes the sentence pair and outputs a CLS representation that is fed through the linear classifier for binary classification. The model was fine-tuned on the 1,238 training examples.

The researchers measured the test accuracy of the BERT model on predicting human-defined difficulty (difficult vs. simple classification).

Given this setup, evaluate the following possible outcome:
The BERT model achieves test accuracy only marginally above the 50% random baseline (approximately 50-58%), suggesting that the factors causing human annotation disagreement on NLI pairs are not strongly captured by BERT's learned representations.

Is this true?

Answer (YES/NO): NO